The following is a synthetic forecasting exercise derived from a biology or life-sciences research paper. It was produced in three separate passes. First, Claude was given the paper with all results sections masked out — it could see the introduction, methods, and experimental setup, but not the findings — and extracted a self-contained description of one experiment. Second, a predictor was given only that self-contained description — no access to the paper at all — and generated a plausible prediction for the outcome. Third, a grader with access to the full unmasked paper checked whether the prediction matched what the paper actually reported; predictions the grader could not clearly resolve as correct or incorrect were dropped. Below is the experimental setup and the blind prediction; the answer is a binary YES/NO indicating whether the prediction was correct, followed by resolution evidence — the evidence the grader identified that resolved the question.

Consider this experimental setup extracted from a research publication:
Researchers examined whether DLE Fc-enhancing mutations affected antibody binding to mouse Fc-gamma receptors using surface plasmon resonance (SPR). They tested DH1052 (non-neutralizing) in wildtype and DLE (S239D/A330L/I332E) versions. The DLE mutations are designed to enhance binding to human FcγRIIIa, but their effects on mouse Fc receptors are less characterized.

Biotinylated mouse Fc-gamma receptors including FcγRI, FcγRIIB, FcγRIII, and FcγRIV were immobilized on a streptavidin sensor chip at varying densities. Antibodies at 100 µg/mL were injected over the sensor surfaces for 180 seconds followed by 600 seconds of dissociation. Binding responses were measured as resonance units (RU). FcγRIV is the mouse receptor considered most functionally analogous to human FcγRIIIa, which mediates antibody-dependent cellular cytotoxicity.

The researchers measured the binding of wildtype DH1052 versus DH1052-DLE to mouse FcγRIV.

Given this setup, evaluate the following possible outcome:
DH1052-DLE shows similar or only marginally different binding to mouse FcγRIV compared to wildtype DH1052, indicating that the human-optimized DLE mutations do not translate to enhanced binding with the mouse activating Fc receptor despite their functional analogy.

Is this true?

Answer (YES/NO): NO